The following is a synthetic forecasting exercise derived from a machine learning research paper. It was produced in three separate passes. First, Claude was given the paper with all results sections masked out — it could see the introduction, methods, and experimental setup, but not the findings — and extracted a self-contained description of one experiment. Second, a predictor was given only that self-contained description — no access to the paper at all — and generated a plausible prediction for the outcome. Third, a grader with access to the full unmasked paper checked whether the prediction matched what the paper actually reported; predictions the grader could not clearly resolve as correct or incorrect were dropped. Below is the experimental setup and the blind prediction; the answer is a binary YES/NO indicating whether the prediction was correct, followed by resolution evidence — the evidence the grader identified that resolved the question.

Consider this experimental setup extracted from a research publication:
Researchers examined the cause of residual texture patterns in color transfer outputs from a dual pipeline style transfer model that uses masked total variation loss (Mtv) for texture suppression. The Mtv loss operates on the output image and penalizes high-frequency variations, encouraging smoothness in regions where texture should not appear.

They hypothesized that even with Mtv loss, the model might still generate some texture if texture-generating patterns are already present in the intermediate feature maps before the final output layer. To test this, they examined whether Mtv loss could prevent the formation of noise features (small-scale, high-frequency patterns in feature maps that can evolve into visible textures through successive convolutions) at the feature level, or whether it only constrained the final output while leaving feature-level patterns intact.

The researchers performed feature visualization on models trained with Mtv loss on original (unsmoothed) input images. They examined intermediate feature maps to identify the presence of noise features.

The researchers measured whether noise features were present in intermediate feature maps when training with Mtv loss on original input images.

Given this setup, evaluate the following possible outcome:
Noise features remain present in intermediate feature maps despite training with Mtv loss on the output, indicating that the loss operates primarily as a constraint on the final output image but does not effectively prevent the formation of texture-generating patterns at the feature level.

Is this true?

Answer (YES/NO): YES